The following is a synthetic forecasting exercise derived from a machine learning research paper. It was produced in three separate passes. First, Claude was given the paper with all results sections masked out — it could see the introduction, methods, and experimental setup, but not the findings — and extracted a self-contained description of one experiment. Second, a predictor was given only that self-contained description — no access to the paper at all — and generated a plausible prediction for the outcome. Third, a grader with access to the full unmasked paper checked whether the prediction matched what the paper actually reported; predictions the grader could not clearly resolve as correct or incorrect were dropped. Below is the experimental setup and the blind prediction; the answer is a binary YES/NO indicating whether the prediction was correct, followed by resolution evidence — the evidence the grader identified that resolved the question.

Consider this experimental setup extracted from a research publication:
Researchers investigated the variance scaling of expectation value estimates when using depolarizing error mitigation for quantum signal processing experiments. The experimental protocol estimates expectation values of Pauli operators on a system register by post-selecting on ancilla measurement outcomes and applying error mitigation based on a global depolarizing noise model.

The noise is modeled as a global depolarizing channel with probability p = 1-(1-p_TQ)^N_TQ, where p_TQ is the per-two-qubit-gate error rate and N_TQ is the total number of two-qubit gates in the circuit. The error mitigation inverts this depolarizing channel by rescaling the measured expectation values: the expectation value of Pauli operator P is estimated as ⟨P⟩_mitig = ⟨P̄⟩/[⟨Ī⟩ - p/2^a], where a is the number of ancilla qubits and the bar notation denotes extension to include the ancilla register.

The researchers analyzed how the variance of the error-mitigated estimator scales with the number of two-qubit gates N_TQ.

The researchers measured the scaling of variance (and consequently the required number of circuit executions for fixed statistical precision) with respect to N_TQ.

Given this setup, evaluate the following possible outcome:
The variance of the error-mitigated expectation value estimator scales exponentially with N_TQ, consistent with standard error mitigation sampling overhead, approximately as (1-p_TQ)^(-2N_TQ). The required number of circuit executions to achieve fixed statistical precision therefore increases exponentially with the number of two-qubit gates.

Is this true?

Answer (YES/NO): YES